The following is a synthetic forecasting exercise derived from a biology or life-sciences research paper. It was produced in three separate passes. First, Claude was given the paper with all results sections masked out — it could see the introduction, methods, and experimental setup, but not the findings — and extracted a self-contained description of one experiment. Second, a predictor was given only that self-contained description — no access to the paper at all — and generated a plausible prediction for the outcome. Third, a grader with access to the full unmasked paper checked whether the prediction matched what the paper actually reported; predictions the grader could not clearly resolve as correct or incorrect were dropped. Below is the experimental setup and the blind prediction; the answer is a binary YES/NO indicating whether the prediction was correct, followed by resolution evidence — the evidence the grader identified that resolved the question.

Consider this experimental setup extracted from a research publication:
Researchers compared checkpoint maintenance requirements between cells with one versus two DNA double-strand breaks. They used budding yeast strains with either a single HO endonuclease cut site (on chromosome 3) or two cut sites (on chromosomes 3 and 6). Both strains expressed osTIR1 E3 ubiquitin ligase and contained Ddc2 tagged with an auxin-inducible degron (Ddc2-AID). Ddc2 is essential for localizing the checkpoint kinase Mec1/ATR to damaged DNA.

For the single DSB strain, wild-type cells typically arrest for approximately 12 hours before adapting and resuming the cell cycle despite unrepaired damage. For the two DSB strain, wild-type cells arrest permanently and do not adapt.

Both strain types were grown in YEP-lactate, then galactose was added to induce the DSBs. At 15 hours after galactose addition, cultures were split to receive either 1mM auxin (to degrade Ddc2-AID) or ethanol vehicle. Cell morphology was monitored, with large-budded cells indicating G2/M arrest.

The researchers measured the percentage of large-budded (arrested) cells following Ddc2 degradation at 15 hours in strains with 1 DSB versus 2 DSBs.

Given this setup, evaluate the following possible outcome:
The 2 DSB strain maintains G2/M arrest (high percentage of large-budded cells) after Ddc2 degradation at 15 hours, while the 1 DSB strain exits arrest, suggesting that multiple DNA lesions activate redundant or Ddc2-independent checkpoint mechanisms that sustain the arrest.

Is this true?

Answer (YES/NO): YES